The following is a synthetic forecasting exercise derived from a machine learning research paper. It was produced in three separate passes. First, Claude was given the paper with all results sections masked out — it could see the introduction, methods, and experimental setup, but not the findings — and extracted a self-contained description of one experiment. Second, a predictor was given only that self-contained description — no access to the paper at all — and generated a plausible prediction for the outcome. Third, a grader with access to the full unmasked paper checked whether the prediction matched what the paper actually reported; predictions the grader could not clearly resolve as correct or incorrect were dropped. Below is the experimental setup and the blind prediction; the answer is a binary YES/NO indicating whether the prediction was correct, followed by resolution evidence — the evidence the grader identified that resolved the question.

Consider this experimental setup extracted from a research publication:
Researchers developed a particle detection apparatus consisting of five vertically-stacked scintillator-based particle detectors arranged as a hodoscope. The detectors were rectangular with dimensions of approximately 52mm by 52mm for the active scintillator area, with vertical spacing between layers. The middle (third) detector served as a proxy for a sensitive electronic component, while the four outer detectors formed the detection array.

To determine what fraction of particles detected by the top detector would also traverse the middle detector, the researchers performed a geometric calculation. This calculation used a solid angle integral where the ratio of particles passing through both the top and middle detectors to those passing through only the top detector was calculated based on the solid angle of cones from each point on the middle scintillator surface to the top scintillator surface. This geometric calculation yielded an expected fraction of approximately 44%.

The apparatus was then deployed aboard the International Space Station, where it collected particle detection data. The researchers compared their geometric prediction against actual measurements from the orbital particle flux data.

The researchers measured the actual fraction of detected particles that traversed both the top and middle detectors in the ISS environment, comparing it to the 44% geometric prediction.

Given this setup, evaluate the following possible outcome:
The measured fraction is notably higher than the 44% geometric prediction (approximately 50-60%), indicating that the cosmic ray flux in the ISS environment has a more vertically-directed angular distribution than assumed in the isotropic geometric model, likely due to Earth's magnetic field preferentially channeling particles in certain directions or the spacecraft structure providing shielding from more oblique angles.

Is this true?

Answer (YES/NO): NO